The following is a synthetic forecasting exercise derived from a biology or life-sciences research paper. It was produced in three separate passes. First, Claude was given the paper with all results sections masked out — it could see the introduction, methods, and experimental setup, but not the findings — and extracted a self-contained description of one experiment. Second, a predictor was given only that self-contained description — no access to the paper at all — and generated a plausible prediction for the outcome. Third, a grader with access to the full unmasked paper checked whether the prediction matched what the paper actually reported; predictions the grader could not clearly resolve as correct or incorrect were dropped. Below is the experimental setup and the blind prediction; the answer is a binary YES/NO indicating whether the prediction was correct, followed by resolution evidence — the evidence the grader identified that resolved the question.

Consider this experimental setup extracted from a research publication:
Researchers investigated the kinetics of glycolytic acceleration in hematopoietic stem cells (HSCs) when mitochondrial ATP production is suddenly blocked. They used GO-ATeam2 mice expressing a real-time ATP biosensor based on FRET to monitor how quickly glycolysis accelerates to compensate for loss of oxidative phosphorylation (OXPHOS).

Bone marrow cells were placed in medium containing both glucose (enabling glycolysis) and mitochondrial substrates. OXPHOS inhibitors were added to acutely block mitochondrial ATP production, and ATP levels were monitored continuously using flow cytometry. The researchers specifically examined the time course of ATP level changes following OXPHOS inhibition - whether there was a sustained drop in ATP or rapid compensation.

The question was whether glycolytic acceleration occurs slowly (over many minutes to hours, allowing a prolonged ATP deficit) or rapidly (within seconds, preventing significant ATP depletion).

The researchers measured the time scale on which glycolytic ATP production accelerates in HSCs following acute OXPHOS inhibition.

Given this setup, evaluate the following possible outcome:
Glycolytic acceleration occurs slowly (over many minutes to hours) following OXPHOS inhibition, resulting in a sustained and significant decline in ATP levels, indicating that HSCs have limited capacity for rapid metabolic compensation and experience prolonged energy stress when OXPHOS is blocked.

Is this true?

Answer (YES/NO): NO